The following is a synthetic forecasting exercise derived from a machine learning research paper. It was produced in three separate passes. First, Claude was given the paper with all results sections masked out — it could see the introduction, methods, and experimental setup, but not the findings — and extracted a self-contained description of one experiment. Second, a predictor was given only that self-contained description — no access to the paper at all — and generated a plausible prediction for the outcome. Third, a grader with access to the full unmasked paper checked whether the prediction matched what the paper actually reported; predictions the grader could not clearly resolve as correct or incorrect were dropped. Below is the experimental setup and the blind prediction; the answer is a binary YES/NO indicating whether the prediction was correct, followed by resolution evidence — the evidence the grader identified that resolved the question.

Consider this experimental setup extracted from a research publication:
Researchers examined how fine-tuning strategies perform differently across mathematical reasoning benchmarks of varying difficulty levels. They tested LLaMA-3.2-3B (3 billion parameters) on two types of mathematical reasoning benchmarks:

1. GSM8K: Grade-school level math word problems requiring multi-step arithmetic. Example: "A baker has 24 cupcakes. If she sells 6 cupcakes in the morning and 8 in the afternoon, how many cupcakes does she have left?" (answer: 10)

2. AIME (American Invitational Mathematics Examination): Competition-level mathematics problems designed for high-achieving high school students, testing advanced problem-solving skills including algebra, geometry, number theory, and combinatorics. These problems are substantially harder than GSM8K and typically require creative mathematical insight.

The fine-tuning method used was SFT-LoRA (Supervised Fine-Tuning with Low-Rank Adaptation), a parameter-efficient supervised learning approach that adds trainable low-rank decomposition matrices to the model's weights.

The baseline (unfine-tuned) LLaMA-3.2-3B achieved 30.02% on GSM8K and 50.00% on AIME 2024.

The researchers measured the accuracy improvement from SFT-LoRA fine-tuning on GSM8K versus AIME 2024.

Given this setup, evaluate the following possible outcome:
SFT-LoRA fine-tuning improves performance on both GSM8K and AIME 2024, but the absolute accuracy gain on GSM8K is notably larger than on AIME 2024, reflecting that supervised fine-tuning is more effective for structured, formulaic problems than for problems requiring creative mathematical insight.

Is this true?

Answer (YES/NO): YES